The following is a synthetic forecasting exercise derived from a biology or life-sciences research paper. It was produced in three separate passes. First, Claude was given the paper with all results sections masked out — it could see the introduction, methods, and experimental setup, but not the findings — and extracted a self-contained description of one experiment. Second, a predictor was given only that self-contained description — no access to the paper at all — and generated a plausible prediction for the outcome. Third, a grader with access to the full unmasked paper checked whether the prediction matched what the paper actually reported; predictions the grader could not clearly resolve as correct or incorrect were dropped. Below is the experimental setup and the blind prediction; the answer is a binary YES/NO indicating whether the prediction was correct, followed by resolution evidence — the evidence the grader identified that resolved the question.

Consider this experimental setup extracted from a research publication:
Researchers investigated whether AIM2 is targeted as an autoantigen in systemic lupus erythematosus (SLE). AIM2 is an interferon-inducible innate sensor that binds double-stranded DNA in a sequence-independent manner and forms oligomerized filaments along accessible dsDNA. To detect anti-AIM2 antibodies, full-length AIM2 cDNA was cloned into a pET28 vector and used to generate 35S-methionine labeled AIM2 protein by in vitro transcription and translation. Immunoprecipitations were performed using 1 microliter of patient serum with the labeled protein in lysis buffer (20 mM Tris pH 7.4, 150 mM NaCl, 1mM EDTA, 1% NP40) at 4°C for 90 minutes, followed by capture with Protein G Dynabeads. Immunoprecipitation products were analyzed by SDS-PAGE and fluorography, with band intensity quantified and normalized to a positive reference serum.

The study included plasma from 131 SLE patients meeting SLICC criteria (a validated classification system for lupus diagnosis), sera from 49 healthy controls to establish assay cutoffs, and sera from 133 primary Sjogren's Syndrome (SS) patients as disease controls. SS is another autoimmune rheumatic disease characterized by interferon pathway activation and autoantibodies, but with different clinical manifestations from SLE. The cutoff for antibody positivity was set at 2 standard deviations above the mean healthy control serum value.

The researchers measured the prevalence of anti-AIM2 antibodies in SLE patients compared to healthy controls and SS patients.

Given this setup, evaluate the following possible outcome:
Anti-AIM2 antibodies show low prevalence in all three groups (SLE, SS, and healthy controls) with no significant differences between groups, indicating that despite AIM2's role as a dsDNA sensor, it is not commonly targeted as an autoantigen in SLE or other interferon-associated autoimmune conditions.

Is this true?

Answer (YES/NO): NO